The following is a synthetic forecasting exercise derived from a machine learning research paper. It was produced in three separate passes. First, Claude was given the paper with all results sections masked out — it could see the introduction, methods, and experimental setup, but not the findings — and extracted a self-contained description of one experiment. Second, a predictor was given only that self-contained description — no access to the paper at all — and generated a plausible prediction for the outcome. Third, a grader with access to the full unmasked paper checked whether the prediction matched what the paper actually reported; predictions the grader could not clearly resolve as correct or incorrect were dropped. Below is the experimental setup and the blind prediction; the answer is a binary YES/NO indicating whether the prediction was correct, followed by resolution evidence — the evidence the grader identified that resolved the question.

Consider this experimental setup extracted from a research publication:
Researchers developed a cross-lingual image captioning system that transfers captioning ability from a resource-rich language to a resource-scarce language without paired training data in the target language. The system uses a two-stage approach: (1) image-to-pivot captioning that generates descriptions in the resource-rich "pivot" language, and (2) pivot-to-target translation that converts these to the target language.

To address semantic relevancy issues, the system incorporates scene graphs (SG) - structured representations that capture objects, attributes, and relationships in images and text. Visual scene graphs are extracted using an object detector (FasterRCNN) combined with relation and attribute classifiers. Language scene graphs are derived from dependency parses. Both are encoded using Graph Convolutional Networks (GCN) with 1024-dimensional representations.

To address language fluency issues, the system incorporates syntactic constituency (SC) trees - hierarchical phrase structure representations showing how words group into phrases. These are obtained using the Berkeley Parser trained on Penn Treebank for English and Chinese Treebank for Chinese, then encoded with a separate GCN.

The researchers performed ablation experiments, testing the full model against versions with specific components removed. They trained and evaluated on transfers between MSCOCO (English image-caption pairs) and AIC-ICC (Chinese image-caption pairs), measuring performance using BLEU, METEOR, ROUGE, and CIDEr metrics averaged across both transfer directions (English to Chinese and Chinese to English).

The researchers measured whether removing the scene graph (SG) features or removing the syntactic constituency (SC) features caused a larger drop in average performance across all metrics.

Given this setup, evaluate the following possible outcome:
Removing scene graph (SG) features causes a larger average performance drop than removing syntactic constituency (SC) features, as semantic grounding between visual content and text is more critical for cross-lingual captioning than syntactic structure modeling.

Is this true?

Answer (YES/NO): YES